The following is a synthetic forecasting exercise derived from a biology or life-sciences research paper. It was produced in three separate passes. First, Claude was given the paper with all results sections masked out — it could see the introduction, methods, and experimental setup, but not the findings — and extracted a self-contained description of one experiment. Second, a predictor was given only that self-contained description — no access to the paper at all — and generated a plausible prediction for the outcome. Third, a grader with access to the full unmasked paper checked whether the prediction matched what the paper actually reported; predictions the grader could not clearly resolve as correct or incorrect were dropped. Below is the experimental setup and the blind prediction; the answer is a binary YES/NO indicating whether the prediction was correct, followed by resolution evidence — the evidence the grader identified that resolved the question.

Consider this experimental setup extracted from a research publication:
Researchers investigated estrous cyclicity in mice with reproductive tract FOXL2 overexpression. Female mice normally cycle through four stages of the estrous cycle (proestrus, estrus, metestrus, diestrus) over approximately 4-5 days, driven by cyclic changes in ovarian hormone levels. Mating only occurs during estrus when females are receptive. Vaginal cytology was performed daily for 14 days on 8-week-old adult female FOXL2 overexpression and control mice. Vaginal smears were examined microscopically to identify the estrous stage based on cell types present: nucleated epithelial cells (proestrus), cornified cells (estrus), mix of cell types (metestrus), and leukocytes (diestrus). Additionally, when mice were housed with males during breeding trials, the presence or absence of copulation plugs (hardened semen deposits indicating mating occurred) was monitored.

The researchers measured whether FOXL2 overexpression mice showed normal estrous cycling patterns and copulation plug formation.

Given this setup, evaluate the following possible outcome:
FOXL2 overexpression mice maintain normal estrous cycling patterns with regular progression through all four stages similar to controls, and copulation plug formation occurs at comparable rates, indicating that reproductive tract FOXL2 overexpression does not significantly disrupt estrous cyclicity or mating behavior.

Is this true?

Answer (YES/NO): NO